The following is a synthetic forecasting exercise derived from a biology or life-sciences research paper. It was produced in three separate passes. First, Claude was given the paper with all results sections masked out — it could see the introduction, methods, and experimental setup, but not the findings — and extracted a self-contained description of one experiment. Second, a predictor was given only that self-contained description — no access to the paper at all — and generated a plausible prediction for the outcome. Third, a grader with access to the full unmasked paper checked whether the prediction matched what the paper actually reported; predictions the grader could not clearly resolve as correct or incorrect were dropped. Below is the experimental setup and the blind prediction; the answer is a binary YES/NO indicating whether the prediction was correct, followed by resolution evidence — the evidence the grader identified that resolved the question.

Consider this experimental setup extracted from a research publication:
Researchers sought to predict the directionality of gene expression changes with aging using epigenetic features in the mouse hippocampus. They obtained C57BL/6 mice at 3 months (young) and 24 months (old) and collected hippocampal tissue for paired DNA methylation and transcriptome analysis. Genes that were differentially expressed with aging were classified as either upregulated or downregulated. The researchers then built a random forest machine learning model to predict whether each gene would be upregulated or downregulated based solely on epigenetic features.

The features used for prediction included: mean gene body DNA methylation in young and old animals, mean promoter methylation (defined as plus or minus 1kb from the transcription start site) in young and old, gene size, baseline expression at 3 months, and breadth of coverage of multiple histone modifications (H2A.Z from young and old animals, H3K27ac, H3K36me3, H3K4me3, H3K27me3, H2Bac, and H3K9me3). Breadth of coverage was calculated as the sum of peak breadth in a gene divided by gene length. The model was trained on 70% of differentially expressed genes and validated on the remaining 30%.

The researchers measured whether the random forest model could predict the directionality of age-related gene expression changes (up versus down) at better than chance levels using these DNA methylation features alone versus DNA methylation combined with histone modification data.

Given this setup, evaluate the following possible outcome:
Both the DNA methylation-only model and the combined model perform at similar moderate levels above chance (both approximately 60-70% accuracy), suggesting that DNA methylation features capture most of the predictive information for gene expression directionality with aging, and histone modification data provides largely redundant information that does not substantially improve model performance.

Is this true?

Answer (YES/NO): NO